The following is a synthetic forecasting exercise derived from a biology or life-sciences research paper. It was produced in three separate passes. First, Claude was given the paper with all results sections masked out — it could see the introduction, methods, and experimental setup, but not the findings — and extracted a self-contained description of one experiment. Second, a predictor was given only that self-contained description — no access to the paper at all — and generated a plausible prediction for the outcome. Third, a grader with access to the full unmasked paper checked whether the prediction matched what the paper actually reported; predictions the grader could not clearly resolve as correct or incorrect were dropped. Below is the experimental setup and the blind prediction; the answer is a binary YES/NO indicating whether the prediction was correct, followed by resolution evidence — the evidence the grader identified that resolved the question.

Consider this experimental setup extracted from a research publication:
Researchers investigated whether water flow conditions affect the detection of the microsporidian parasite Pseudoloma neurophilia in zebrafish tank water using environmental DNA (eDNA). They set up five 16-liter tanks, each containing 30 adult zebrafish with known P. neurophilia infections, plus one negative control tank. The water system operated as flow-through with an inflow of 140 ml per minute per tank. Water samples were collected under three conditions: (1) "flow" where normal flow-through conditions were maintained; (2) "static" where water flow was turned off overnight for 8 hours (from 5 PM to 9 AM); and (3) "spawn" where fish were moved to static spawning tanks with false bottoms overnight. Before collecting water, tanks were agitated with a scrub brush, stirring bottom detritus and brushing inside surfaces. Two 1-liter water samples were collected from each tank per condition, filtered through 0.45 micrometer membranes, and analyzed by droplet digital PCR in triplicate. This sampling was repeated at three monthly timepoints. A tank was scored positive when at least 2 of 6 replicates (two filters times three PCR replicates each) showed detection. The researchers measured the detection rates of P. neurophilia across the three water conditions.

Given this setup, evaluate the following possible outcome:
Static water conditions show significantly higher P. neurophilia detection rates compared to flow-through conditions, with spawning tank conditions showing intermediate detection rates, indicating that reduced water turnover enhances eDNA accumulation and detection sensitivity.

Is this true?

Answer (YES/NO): NO